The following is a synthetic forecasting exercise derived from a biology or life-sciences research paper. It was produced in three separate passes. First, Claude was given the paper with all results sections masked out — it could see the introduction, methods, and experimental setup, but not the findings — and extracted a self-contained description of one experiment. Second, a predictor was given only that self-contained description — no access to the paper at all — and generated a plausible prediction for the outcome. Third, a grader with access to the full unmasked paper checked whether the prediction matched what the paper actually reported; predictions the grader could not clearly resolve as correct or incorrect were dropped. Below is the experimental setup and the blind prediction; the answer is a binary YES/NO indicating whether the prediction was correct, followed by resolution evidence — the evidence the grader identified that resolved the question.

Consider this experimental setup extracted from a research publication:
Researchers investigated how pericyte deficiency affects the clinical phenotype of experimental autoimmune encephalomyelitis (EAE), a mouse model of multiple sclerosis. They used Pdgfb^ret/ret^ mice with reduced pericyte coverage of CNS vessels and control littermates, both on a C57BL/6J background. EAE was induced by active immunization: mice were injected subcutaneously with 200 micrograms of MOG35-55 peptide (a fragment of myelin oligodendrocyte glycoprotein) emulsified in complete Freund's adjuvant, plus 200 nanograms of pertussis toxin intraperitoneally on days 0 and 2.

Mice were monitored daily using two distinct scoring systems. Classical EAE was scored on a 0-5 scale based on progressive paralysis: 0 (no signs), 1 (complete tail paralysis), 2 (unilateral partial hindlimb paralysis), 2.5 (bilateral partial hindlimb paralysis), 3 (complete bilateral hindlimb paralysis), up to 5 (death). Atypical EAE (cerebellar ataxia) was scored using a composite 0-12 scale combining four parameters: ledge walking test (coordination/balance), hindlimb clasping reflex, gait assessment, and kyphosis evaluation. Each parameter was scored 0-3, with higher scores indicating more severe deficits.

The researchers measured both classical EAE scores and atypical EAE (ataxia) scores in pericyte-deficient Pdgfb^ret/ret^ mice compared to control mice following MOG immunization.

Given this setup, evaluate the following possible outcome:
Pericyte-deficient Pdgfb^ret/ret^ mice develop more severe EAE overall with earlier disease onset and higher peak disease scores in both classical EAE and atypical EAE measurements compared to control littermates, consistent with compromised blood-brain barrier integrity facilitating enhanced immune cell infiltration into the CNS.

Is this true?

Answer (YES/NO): NO